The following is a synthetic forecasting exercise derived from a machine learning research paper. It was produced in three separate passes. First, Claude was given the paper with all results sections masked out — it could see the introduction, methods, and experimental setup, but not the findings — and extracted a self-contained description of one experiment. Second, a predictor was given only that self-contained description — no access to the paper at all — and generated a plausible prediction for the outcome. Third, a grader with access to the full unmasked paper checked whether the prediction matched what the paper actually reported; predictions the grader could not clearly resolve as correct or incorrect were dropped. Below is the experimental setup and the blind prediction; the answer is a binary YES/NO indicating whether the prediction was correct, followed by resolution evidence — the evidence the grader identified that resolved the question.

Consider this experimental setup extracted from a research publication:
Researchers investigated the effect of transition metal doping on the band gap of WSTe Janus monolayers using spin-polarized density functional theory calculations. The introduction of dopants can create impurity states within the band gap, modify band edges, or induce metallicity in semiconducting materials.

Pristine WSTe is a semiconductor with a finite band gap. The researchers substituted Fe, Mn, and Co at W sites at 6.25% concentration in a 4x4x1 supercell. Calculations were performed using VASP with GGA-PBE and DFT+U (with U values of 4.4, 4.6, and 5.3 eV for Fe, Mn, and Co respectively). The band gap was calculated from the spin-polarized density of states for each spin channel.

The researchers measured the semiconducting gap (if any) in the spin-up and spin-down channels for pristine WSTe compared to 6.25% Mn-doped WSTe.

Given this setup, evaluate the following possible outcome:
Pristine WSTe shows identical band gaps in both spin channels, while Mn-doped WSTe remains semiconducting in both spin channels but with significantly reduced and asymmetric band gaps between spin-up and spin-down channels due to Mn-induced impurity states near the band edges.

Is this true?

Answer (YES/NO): YES